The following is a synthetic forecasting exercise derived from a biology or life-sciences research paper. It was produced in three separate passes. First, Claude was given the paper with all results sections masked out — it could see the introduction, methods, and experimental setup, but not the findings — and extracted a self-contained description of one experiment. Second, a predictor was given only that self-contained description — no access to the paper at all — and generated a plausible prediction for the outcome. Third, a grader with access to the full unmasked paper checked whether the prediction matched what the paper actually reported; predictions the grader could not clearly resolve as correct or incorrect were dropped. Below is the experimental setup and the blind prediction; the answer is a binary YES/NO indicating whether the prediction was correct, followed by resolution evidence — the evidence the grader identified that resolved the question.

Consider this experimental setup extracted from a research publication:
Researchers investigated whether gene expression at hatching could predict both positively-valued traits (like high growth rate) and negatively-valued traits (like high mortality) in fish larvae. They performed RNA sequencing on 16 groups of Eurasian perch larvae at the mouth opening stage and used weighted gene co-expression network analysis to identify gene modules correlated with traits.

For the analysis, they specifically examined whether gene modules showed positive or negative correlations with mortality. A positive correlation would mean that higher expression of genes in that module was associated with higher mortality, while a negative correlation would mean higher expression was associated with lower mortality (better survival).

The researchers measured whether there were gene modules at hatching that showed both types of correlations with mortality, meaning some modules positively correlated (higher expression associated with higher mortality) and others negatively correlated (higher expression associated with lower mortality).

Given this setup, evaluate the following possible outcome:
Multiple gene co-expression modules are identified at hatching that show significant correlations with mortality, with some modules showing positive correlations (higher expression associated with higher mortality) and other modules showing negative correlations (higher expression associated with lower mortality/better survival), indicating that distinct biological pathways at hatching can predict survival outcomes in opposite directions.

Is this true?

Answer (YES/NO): NO